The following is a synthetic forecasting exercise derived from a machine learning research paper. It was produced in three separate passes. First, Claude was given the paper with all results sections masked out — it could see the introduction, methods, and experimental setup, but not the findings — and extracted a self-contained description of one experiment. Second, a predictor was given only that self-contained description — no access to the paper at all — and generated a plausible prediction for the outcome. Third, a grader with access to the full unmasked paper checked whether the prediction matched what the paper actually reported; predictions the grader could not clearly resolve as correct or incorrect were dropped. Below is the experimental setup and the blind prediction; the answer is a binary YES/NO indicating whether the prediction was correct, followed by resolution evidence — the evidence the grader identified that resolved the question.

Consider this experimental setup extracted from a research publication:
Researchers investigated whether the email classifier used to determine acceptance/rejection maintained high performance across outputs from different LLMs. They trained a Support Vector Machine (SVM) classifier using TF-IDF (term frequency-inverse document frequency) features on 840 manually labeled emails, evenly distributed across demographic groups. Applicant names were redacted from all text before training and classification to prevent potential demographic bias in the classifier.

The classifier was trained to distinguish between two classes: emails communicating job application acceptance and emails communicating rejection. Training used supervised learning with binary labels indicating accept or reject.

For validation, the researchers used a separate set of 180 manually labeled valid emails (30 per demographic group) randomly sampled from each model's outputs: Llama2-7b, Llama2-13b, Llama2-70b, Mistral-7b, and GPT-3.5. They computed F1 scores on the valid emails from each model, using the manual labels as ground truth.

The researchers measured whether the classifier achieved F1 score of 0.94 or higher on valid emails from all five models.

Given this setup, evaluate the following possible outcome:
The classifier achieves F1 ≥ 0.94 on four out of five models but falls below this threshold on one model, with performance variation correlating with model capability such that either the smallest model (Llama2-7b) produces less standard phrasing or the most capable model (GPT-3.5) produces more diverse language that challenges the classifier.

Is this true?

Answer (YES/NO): NO